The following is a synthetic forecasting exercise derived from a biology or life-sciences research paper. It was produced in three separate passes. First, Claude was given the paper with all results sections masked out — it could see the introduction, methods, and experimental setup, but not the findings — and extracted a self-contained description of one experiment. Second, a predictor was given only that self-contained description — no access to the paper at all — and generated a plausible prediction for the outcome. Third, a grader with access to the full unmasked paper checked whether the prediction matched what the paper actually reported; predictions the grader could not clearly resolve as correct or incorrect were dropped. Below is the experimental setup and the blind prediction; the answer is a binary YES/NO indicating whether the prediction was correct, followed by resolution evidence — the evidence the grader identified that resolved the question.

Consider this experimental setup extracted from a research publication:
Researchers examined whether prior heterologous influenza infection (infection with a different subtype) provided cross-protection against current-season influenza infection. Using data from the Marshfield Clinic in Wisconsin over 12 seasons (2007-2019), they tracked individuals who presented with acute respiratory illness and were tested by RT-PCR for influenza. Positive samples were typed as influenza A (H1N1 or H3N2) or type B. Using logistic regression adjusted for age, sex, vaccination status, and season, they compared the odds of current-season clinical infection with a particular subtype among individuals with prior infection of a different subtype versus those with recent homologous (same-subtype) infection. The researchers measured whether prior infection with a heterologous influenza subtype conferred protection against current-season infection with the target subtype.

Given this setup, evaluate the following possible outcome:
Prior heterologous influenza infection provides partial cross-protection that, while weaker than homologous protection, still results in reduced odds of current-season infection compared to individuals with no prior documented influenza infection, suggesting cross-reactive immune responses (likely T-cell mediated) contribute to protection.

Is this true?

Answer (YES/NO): NO